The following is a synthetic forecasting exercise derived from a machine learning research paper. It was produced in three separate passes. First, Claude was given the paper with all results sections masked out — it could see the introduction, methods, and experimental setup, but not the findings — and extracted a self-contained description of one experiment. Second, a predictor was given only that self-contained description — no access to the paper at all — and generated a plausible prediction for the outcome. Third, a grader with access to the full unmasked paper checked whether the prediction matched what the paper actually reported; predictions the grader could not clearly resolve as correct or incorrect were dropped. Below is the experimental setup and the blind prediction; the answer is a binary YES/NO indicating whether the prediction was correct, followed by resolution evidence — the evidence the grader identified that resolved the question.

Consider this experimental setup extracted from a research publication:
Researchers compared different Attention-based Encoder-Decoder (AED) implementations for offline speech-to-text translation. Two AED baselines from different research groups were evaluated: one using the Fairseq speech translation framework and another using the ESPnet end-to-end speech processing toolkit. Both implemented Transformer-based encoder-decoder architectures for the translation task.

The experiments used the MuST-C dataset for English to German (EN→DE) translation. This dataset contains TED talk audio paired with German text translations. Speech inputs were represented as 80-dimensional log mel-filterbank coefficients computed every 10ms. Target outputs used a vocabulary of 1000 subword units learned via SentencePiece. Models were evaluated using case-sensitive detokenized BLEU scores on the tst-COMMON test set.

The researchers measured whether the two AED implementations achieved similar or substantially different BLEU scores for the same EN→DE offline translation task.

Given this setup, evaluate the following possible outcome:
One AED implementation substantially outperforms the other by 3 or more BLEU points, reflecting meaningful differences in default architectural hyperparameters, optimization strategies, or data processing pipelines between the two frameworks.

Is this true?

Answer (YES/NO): NO